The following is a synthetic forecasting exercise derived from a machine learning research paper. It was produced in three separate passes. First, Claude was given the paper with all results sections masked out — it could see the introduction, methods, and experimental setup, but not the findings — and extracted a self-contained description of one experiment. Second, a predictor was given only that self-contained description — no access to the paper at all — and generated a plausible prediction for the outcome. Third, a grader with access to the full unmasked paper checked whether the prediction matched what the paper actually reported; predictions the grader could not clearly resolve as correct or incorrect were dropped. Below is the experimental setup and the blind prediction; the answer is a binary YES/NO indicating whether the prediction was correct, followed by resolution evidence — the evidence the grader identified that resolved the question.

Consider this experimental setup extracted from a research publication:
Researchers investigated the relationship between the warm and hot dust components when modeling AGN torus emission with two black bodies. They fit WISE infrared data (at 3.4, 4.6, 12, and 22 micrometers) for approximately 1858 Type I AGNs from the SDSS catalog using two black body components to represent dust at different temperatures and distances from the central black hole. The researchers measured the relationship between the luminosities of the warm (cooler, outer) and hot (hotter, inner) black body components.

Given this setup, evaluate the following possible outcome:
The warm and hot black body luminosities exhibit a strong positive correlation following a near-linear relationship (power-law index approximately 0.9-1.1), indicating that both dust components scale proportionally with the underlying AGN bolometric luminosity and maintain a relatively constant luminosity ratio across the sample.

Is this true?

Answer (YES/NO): YES